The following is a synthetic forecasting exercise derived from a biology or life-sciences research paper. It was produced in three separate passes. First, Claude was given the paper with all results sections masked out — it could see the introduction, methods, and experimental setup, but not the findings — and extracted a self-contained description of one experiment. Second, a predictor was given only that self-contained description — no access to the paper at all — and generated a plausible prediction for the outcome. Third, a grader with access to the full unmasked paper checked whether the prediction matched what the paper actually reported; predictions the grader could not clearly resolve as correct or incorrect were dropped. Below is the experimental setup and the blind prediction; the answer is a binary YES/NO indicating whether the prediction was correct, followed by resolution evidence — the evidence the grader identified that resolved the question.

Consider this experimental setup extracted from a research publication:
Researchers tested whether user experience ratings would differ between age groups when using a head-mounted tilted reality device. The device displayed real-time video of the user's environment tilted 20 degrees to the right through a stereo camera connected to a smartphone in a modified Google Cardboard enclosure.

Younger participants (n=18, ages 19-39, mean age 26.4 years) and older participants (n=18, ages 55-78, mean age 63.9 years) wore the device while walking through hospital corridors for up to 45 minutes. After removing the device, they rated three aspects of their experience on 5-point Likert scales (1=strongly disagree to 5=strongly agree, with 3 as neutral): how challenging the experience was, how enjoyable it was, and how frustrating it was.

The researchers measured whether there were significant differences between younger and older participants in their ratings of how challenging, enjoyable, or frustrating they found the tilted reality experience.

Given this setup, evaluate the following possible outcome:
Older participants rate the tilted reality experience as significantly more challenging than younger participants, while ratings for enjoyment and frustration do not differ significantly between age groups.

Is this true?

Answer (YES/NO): NO